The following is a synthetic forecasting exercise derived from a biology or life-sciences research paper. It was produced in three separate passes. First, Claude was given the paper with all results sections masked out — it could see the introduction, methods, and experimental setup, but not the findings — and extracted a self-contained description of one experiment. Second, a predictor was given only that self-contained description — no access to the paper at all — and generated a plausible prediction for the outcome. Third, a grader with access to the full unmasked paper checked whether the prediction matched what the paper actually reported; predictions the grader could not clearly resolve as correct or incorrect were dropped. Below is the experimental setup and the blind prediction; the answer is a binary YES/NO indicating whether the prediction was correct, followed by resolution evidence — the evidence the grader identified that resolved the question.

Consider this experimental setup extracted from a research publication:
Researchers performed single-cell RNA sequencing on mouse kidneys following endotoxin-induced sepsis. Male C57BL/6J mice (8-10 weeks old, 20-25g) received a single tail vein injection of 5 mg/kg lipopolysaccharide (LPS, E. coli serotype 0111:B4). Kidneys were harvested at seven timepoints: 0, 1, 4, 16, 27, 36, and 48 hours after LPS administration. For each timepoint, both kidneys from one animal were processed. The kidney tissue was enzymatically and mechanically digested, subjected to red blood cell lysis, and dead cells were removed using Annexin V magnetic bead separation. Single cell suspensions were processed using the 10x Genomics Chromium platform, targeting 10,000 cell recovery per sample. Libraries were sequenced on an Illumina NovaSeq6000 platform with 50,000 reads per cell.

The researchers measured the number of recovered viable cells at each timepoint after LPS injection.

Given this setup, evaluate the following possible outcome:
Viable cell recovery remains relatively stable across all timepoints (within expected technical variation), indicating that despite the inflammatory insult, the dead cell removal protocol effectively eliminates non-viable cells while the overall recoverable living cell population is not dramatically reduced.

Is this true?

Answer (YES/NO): NO